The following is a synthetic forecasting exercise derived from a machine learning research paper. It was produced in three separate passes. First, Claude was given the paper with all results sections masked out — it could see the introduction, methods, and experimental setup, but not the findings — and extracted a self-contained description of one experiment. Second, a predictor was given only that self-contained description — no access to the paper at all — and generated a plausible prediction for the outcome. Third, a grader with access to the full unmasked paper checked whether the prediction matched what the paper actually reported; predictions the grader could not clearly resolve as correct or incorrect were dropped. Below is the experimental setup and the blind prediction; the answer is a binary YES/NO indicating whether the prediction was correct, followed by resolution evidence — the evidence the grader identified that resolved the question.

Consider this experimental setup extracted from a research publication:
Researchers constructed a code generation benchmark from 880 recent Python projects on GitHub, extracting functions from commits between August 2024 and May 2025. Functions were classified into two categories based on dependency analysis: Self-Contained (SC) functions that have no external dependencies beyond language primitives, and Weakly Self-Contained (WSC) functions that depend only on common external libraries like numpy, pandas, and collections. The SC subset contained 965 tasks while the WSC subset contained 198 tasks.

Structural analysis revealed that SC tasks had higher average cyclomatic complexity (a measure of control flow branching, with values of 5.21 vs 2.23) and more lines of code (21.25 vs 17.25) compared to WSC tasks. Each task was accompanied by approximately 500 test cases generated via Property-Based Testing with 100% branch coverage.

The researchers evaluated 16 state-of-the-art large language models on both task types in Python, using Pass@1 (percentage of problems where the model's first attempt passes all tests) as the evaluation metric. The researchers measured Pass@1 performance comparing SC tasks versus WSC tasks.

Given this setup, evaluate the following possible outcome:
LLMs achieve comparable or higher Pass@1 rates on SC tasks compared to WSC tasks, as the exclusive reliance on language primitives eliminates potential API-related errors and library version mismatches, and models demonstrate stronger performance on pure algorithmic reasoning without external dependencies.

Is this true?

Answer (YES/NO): NO